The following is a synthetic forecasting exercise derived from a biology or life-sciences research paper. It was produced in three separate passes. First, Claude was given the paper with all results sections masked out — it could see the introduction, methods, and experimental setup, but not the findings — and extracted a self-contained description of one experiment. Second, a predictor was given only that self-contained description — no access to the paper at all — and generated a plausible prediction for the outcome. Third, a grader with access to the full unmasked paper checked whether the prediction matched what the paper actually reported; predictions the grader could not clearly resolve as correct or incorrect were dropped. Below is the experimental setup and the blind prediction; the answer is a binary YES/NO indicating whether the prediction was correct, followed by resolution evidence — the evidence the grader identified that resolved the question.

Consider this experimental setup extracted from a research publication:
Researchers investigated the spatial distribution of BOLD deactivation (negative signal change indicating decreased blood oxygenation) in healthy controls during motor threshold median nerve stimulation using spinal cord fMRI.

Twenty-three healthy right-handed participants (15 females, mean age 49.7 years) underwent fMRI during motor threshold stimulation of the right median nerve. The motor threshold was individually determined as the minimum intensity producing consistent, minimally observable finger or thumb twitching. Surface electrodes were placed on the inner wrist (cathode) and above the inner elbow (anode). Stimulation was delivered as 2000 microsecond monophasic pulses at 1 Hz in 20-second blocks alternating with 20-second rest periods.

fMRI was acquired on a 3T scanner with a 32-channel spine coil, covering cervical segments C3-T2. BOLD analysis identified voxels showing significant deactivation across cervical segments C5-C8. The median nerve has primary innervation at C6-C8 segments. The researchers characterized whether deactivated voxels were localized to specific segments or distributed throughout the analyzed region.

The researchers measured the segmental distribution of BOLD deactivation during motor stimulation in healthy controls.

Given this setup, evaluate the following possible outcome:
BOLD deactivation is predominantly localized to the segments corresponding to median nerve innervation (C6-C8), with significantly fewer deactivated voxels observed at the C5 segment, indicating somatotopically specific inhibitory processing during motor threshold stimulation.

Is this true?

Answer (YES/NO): YES